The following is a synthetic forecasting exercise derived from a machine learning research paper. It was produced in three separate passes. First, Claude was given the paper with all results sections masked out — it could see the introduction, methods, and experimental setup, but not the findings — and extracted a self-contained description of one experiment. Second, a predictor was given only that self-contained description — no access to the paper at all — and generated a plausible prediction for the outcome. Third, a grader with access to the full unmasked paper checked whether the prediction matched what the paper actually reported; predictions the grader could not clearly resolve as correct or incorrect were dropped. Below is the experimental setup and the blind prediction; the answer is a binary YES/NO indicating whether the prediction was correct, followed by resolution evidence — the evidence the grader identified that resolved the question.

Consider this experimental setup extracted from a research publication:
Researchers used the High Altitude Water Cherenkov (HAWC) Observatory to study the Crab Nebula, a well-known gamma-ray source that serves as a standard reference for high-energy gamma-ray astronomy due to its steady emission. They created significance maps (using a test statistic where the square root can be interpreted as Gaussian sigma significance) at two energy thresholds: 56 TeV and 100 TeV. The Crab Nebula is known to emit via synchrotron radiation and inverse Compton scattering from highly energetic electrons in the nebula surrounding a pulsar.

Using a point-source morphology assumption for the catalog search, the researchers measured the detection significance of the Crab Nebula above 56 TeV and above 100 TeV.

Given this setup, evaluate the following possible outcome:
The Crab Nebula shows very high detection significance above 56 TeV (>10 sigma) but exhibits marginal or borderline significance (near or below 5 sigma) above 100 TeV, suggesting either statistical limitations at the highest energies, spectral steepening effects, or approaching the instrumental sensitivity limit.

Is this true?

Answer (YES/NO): YES